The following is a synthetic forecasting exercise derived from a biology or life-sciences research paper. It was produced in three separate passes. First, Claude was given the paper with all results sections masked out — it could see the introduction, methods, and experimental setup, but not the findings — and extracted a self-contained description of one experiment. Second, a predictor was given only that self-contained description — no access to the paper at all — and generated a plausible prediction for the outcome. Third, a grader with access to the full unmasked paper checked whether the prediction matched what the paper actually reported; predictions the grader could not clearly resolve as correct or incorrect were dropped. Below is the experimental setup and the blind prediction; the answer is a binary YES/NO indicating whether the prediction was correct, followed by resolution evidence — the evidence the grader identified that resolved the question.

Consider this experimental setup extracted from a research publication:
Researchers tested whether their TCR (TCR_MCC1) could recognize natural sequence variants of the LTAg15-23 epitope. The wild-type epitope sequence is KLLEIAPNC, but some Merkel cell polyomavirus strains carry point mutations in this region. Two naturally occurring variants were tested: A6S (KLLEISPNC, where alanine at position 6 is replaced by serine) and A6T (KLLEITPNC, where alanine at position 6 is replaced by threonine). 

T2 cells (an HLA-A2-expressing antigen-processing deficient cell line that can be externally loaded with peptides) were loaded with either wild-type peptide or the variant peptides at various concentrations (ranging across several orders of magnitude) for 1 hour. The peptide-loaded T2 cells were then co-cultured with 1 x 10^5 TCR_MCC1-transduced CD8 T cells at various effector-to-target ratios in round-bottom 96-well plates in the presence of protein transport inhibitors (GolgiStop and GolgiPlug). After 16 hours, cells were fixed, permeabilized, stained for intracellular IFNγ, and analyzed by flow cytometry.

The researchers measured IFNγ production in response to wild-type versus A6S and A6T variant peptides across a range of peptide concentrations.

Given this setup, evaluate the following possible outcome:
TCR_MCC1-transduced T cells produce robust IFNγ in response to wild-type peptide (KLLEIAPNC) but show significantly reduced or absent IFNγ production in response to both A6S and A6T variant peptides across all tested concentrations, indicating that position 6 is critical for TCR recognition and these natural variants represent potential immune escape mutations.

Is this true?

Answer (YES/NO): NO